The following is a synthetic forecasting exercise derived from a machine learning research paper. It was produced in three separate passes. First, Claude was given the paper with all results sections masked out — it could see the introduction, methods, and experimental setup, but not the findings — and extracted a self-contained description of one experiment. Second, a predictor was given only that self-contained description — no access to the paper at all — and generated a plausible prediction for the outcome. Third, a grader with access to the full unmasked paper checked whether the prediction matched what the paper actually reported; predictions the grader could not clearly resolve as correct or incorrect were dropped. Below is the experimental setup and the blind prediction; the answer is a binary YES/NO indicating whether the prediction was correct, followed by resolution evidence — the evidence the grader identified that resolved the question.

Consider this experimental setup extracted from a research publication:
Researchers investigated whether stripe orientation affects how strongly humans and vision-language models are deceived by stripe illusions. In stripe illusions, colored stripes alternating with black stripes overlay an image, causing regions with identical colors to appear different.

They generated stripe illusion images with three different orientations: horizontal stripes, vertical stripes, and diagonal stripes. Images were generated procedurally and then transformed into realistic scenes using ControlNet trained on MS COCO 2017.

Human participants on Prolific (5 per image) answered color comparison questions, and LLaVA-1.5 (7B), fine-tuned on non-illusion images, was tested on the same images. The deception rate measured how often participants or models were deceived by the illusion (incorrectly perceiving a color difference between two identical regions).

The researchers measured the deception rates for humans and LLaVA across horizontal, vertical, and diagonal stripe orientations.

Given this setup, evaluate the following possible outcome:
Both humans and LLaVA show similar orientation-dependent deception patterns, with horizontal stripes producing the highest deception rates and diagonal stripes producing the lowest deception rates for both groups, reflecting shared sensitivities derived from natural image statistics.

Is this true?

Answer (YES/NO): NO